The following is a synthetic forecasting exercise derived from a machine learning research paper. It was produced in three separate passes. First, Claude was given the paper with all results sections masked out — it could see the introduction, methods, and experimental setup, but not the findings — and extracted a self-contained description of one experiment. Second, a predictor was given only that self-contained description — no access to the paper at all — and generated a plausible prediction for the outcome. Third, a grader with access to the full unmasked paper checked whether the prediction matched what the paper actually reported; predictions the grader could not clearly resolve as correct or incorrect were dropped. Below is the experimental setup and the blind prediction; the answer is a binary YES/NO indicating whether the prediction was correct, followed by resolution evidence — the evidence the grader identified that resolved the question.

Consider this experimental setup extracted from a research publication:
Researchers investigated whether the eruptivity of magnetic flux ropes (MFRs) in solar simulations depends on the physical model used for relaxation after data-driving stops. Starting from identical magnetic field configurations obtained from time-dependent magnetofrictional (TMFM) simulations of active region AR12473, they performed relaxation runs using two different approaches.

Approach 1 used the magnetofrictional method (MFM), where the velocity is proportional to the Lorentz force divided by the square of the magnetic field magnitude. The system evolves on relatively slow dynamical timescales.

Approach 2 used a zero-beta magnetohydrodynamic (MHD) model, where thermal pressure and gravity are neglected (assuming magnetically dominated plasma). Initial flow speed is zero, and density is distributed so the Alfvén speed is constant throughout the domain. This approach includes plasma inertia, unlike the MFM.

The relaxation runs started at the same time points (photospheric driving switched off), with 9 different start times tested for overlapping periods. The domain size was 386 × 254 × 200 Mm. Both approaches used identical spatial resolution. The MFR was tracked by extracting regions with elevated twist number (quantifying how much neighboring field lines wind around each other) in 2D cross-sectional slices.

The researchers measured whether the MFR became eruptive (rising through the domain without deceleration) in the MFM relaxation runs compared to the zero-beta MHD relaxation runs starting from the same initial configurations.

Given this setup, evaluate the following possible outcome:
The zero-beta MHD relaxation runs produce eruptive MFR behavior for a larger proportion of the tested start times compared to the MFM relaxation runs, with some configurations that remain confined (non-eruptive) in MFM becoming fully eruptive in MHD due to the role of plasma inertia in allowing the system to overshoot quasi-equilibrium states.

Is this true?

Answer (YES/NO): YES